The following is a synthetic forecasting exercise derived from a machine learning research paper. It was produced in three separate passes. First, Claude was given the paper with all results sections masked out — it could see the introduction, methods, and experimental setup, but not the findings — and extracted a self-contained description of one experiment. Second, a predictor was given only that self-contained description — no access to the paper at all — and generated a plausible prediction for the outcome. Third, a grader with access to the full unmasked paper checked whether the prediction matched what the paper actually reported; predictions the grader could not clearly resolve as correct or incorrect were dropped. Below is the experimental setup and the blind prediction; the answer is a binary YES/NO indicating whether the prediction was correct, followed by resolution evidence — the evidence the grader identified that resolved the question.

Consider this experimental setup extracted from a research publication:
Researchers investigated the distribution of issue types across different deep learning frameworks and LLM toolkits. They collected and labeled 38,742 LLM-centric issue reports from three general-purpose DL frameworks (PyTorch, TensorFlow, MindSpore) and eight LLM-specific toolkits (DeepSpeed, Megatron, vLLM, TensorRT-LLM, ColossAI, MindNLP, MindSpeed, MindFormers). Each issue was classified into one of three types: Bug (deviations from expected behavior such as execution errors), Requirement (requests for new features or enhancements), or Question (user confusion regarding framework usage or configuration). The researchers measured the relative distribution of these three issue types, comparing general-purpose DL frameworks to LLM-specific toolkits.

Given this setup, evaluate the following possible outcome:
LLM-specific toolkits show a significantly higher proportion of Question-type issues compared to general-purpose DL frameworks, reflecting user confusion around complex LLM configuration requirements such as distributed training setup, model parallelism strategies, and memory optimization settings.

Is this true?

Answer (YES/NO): YES